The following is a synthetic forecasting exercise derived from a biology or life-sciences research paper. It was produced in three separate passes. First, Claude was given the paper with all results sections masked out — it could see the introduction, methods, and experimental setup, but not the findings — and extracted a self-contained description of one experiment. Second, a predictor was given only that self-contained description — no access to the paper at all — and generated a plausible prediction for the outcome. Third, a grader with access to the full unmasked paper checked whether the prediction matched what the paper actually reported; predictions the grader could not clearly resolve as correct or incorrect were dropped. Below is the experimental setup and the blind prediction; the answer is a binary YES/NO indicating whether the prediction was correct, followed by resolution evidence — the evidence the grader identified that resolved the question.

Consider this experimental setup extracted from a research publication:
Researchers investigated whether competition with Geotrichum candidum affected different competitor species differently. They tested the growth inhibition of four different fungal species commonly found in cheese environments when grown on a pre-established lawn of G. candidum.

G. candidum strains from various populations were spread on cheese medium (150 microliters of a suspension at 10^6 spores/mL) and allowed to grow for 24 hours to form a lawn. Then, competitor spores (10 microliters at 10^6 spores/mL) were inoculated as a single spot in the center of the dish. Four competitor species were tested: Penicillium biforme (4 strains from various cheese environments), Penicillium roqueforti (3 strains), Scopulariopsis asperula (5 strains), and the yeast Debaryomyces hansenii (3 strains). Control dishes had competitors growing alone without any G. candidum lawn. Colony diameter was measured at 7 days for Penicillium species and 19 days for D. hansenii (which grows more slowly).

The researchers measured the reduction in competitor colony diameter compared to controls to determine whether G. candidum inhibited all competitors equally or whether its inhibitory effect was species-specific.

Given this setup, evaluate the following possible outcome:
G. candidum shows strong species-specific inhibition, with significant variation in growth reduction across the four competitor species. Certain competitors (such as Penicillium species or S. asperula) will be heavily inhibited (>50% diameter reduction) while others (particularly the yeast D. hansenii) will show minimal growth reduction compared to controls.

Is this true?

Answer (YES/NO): NO